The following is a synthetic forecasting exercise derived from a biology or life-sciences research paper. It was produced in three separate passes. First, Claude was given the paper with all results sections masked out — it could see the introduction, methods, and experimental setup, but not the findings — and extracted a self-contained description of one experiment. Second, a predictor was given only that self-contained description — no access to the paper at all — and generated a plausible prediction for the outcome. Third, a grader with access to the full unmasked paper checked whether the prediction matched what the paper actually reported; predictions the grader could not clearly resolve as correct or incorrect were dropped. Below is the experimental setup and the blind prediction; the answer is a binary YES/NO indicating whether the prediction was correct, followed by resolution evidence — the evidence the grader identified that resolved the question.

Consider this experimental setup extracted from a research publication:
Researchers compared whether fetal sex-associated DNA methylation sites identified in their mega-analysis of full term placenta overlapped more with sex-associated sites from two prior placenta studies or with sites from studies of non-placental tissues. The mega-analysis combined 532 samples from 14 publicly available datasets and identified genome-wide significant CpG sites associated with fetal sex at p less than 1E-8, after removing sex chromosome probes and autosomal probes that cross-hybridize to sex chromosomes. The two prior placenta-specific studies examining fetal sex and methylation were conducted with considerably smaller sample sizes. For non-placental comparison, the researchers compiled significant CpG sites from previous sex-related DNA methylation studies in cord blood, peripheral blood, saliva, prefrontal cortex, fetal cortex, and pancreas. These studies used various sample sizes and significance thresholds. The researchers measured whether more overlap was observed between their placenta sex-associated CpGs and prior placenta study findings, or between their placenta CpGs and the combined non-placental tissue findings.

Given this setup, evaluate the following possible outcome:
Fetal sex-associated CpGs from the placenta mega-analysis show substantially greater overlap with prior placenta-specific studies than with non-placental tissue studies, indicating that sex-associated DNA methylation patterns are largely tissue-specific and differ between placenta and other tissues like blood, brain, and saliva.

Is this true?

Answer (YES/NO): NO